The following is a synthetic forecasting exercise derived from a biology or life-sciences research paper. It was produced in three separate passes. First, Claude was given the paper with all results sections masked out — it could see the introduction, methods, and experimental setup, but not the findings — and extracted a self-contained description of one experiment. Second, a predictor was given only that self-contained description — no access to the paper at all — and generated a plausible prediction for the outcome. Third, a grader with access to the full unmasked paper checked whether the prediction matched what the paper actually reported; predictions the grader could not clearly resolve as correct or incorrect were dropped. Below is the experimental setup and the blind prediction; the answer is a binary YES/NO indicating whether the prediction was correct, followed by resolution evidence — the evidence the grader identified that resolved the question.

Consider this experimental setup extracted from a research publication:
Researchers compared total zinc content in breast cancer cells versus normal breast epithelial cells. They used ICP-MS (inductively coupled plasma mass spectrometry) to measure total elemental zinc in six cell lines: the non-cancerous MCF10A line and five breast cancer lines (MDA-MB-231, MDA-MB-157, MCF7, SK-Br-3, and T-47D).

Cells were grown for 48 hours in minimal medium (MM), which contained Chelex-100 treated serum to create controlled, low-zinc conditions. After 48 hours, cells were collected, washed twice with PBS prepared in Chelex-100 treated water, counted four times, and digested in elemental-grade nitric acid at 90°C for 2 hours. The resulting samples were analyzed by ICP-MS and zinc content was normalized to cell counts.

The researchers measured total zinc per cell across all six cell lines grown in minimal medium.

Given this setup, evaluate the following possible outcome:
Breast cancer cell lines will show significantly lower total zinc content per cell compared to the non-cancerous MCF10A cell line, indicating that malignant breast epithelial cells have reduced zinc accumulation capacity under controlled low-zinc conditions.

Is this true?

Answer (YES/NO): NO